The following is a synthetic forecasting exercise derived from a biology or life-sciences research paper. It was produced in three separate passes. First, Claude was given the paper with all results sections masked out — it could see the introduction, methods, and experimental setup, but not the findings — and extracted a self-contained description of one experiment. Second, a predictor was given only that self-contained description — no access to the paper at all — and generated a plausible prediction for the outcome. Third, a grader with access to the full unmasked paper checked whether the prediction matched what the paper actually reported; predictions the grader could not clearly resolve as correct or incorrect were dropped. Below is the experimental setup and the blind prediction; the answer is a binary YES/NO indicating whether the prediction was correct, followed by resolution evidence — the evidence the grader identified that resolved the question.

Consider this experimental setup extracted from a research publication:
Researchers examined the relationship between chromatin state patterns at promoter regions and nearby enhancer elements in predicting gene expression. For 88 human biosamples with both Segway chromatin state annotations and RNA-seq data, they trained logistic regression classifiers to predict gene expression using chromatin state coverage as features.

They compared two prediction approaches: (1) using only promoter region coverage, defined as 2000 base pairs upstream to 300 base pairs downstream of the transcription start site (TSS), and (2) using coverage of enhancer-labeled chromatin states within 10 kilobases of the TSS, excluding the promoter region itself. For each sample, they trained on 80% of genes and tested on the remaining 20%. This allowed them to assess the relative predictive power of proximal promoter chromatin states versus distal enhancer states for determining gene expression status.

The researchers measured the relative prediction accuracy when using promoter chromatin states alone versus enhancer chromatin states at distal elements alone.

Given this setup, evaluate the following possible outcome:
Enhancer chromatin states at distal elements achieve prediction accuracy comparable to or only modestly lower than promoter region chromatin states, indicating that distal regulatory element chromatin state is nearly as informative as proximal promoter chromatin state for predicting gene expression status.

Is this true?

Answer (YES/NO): NO